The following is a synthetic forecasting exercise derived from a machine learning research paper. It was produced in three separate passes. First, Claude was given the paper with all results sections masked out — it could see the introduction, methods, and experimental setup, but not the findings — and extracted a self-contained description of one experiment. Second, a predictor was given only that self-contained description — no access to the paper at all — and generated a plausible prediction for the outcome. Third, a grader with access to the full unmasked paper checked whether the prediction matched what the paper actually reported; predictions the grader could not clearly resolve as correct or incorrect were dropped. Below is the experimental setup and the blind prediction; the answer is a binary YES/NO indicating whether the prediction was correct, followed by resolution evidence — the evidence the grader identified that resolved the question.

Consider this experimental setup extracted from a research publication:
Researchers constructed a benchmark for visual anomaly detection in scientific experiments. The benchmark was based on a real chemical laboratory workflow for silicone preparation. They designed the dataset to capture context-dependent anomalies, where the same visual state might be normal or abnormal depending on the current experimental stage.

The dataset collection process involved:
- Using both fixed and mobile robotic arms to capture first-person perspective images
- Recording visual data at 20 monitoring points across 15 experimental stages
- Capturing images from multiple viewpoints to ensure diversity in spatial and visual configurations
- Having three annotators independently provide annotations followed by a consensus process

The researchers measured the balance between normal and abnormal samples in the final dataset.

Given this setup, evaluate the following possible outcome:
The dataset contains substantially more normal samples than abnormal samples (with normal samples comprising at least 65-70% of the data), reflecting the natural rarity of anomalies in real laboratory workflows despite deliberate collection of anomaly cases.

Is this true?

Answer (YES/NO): NO